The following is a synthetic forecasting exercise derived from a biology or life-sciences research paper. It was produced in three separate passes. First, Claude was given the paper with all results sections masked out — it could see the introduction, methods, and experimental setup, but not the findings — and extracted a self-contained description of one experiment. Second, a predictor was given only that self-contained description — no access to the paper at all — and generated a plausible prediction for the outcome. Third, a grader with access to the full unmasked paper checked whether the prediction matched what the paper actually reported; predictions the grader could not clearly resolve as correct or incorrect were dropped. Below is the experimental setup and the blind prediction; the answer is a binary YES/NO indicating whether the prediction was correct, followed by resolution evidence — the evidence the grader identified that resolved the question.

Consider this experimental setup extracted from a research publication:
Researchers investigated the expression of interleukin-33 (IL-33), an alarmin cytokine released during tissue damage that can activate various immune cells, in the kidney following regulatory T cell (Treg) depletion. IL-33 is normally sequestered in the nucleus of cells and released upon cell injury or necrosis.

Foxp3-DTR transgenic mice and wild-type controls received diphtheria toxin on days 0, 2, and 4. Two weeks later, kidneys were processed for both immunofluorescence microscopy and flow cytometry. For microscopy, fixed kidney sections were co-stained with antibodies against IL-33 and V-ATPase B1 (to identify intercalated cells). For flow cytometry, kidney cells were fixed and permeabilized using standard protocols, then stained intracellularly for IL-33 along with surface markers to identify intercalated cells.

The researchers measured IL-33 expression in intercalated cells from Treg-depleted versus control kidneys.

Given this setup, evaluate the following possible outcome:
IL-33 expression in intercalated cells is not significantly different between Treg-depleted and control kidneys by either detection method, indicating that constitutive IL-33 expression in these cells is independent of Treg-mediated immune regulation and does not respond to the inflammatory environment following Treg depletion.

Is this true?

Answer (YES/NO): NO